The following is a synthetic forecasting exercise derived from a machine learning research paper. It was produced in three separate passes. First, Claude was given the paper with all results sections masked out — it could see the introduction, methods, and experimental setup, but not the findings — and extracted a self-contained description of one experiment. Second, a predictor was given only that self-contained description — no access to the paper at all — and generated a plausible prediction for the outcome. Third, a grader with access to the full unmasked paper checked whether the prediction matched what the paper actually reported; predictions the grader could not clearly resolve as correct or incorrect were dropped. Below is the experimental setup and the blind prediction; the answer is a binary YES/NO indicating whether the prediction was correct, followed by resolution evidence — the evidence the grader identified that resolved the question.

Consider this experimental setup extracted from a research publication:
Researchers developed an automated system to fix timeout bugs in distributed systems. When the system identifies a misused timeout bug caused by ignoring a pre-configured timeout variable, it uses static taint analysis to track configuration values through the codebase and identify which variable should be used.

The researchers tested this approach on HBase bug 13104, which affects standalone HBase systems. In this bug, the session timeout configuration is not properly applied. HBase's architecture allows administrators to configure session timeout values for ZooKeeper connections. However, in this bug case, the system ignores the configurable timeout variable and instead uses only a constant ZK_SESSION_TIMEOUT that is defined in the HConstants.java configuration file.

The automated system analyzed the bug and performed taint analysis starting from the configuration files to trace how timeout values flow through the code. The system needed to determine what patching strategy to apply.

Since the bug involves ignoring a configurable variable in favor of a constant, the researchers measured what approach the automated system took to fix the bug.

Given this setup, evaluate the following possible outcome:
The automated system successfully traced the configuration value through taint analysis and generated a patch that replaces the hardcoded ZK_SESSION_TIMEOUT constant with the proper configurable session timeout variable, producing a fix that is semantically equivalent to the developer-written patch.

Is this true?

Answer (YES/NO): NO